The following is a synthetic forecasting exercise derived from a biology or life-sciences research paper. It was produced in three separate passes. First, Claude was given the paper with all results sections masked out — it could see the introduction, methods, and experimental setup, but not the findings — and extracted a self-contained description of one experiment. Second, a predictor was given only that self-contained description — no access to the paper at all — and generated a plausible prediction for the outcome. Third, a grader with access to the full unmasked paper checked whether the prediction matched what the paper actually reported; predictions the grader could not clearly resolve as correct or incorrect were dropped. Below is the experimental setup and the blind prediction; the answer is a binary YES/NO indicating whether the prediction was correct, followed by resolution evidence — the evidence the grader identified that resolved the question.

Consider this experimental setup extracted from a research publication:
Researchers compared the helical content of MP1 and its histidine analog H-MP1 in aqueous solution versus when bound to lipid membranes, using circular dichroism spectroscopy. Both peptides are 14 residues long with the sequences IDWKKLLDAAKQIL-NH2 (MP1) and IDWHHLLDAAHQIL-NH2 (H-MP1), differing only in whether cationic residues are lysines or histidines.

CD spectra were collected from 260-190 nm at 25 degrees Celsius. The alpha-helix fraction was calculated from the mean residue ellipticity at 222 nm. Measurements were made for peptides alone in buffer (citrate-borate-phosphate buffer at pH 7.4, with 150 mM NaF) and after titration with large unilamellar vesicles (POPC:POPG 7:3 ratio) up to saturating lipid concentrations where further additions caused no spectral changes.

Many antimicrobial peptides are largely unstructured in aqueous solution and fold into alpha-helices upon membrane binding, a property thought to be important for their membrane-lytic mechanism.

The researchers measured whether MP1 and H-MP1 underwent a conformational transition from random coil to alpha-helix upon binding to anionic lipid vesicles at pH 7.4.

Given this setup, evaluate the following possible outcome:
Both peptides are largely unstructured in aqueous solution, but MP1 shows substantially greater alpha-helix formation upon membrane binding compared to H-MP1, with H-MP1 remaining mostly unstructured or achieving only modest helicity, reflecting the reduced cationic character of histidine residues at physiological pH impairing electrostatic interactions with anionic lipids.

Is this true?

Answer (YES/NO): YES